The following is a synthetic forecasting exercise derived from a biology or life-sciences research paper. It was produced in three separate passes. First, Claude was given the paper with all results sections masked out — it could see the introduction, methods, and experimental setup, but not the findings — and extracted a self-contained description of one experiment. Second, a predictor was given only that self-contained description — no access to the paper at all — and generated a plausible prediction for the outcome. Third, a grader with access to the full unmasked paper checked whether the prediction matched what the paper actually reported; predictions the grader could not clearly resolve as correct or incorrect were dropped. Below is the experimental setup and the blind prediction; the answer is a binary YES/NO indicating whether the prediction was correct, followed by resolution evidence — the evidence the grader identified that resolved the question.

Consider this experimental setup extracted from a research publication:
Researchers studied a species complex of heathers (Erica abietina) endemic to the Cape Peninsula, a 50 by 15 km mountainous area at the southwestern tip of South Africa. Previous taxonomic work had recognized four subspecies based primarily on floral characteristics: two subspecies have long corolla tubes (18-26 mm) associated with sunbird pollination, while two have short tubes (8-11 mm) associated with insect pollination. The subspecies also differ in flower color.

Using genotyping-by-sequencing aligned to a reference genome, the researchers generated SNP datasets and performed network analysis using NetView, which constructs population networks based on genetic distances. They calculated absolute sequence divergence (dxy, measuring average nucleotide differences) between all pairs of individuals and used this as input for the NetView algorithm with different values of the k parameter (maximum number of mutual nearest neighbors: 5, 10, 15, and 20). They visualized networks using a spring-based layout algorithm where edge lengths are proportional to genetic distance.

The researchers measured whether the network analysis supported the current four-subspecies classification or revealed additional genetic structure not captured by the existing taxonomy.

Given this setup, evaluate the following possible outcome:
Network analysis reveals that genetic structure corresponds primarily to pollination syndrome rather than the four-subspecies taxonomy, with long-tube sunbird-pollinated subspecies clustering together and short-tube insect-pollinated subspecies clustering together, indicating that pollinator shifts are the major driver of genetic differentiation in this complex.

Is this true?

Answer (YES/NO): NO